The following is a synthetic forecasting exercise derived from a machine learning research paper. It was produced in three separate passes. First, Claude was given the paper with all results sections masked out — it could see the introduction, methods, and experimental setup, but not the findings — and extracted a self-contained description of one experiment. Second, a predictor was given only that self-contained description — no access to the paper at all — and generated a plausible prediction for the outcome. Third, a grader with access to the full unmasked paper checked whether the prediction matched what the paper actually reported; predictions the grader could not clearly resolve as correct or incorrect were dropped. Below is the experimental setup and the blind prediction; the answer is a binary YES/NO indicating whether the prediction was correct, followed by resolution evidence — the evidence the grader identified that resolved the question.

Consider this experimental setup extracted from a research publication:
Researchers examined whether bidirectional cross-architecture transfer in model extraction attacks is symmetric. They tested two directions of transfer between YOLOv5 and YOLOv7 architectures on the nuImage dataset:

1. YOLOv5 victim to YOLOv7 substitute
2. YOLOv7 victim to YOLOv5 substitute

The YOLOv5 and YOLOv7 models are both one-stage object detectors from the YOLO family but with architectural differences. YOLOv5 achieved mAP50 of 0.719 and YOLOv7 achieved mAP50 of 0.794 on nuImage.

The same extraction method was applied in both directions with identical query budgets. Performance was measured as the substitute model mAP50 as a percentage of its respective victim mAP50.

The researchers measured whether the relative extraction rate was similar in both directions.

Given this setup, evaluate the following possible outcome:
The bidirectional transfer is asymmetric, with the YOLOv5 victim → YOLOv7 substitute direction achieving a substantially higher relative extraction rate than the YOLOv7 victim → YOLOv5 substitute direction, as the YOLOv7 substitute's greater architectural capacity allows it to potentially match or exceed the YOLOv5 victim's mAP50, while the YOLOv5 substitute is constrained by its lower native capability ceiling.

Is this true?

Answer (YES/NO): NO